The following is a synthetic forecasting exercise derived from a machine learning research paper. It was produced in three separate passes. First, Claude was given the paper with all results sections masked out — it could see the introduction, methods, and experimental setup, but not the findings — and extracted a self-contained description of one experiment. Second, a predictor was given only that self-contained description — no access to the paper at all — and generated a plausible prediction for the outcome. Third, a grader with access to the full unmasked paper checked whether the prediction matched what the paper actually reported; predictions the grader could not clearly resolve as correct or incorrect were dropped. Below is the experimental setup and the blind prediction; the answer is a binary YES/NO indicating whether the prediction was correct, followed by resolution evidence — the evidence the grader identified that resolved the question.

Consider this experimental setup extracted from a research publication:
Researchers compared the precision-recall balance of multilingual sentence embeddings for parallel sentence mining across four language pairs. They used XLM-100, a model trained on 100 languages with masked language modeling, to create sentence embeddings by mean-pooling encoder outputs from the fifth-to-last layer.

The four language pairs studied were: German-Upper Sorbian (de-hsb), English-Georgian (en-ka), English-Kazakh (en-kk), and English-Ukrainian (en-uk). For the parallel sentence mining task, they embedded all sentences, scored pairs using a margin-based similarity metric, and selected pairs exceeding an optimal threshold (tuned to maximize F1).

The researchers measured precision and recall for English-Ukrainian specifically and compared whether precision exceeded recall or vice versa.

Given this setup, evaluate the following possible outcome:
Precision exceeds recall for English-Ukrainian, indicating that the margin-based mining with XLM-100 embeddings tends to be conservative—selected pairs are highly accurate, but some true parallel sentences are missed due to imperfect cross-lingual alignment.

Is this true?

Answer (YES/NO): NO